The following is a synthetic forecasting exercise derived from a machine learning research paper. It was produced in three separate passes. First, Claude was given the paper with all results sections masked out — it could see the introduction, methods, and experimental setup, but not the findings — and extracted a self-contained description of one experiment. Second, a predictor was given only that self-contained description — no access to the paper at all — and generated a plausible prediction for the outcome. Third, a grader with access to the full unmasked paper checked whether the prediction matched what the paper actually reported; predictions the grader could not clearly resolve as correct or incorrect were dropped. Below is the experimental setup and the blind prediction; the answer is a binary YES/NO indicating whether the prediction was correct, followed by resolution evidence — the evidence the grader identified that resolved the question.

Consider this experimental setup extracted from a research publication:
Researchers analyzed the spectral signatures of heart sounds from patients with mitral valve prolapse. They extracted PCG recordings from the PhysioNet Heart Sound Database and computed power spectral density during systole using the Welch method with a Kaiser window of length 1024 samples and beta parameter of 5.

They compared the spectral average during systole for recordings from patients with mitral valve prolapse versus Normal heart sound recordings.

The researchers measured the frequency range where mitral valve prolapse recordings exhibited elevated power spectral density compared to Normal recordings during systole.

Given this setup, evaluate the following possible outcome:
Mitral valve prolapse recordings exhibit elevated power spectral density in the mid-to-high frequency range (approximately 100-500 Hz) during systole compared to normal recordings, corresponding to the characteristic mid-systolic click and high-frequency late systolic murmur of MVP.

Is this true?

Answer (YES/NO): NO